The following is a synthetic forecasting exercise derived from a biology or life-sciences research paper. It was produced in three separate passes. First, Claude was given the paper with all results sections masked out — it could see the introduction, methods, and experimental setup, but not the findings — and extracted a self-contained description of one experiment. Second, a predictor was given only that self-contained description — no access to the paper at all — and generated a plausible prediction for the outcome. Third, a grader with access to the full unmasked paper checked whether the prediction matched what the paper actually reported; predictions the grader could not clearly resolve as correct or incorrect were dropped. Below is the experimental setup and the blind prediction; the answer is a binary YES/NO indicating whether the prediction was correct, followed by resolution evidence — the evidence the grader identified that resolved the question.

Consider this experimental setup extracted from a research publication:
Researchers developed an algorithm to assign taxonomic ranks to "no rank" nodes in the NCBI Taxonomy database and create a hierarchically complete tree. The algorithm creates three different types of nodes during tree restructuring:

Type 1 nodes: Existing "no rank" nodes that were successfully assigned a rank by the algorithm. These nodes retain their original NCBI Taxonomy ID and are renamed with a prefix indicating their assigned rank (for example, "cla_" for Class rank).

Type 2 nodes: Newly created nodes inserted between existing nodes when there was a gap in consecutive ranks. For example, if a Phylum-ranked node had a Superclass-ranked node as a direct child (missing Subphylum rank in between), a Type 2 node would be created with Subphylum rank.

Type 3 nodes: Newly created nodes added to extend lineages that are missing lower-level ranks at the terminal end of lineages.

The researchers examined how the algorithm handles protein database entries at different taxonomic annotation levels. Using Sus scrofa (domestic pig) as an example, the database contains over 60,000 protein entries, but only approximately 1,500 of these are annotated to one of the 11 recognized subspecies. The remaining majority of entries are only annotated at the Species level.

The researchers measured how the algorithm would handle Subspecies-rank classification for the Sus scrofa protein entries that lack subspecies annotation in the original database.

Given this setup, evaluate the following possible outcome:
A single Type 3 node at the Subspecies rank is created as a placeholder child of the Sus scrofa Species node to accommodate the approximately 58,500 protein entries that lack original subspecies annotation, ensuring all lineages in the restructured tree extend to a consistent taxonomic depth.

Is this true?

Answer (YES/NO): YES